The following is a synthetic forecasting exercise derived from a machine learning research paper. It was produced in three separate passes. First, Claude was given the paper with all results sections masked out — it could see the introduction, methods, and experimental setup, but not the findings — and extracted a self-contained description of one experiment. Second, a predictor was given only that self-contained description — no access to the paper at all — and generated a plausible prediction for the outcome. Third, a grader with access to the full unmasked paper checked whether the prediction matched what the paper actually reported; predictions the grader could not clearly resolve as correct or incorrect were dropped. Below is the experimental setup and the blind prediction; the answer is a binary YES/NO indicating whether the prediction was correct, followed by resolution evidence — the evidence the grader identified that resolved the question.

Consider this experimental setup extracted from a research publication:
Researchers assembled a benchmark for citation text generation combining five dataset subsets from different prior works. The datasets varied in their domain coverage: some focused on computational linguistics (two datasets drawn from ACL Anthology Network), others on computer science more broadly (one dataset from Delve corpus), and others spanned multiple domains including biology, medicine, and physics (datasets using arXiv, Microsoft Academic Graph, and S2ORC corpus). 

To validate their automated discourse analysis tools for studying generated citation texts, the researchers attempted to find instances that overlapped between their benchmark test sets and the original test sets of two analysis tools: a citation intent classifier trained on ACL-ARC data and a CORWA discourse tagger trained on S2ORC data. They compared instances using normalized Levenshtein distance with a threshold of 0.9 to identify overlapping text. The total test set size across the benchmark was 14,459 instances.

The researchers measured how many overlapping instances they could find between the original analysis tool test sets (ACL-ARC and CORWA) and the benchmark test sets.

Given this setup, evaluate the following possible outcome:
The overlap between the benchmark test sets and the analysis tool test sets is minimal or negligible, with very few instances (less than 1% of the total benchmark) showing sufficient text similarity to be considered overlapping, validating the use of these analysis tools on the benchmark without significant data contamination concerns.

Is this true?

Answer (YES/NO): NO